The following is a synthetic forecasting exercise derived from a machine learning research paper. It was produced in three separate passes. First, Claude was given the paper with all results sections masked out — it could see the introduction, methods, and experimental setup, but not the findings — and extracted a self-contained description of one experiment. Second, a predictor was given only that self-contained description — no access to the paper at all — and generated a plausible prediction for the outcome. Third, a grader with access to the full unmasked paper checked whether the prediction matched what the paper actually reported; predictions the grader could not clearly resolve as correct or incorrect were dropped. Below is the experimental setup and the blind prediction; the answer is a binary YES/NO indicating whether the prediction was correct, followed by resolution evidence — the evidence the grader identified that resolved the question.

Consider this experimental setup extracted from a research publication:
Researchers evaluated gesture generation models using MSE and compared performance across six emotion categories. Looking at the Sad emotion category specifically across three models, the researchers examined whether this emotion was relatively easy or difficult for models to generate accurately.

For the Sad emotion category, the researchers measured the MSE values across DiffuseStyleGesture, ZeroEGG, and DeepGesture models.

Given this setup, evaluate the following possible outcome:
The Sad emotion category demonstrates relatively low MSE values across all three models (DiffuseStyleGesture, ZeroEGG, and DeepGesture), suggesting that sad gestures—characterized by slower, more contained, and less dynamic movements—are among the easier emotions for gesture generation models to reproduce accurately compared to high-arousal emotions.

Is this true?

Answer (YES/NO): YES